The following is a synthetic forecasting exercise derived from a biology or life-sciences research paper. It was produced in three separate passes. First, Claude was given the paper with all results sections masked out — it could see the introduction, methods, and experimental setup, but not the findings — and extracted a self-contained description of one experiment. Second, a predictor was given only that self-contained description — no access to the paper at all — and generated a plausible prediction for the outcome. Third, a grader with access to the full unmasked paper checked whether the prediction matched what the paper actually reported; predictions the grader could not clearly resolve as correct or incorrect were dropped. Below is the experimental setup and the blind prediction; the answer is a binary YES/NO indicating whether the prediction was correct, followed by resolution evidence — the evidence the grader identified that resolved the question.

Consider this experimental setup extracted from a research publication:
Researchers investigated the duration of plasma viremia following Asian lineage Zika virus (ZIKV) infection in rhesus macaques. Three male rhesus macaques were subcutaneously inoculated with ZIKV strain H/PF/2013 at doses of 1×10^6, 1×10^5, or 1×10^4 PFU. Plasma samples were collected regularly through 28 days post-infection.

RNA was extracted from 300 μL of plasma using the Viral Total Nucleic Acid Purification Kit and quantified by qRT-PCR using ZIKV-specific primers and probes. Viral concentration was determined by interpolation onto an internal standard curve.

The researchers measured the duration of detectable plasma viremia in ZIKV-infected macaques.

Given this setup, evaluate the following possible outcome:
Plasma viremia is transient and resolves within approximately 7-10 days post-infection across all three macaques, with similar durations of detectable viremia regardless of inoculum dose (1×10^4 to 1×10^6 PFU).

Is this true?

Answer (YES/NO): NO